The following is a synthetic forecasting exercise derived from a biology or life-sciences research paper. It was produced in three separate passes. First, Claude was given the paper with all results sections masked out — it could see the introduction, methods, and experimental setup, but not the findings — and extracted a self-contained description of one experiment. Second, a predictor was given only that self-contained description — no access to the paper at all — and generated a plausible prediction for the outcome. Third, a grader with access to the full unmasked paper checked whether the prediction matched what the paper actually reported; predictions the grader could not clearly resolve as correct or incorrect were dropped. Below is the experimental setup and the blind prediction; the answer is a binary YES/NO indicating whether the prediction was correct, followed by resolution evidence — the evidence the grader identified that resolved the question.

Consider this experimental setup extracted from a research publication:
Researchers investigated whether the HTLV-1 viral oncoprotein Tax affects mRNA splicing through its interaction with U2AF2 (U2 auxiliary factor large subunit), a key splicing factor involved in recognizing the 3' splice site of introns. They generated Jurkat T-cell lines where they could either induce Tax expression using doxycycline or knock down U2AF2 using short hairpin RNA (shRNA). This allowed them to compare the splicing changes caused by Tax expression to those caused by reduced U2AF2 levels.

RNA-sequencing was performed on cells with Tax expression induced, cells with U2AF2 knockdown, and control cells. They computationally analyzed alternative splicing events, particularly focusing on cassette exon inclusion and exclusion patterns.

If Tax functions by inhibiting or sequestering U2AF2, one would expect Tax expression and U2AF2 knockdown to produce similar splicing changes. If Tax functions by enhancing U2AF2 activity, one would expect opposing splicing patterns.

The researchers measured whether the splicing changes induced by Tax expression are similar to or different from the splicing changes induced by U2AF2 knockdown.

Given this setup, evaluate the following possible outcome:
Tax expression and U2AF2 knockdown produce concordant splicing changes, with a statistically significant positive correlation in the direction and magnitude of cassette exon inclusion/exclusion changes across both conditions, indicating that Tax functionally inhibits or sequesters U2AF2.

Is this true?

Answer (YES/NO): NO